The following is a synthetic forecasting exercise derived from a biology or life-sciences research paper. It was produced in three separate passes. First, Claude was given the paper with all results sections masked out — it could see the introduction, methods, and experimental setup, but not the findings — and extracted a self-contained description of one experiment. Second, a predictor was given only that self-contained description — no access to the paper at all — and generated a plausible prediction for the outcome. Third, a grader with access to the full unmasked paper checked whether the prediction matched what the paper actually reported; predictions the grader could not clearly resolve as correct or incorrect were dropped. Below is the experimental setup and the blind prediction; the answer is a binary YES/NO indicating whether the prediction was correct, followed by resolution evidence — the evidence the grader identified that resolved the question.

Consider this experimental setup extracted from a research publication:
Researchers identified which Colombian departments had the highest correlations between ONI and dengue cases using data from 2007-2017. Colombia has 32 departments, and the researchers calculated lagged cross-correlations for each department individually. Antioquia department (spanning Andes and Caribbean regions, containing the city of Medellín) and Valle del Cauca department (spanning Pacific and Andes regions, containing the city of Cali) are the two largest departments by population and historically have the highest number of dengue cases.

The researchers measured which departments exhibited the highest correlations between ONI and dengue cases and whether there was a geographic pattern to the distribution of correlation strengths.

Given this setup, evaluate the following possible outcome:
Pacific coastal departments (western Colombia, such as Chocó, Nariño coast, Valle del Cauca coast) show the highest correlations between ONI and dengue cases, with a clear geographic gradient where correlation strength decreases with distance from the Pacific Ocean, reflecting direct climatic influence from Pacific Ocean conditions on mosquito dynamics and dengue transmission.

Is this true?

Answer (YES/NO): NO